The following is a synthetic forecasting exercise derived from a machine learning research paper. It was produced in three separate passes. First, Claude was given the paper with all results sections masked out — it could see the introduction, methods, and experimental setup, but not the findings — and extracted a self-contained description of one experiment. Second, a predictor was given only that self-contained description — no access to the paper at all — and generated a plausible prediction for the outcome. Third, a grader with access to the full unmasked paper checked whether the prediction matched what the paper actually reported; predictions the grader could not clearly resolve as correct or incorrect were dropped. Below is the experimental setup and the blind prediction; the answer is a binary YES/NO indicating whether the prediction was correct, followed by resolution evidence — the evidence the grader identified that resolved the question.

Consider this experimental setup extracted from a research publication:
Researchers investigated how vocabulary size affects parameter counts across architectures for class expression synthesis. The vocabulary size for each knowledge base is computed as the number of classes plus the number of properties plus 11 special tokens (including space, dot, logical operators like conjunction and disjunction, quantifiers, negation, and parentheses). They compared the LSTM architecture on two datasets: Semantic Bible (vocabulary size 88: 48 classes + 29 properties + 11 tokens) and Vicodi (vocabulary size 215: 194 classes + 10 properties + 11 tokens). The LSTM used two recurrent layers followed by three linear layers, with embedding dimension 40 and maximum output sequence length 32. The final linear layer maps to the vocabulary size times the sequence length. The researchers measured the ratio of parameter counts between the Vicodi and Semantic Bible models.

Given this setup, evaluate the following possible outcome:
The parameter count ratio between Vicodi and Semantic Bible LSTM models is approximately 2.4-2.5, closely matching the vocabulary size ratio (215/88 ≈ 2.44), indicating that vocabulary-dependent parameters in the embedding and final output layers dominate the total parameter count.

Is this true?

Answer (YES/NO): NO